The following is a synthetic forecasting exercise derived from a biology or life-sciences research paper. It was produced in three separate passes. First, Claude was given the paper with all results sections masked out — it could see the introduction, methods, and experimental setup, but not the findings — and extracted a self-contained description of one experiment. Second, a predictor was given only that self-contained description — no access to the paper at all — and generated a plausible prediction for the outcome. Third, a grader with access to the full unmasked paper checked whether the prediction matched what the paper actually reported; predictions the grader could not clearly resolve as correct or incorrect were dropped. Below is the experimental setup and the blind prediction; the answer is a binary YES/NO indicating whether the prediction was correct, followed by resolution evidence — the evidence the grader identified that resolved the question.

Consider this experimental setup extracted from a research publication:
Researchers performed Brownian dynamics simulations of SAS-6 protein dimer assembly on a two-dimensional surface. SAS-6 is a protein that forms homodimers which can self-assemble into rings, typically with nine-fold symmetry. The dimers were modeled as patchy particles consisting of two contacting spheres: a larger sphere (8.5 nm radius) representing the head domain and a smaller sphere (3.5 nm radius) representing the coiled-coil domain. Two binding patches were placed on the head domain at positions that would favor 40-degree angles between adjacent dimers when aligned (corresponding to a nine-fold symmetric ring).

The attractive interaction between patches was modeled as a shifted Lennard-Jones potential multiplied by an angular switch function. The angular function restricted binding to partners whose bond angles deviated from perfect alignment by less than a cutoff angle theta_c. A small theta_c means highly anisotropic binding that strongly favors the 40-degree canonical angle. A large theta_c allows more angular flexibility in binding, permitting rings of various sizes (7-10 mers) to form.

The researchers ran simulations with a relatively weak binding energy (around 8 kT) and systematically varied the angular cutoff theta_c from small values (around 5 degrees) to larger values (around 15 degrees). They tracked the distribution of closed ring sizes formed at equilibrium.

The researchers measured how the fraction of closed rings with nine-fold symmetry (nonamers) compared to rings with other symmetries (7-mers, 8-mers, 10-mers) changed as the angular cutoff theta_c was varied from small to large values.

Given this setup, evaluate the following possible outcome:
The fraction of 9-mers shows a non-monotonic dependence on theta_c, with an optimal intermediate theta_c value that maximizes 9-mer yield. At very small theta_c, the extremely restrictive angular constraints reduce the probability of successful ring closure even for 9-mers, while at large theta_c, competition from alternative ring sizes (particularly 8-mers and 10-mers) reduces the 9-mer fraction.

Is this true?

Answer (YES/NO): NO